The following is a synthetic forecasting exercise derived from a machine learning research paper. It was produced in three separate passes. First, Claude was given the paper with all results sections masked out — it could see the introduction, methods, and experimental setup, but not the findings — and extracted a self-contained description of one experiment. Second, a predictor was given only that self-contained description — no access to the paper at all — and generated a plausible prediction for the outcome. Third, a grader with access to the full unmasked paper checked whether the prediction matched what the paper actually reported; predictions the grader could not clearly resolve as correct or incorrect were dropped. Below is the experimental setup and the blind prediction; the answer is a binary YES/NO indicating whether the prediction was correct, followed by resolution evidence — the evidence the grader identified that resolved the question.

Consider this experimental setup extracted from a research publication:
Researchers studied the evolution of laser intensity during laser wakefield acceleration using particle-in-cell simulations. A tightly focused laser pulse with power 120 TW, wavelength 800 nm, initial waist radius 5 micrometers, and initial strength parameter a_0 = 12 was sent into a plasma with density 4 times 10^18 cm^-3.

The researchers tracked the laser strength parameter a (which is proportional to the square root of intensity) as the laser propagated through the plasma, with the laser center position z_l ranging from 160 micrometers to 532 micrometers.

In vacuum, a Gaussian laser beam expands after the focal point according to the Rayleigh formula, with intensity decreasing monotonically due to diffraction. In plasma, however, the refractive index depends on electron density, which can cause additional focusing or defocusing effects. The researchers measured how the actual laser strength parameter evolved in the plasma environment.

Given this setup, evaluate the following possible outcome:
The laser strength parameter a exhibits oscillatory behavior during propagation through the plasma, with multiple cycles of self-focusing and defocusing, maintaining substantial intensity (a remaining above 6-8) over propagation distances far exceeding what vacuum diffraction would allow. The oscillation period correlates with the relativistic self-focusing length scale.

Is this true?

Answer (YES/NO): NO